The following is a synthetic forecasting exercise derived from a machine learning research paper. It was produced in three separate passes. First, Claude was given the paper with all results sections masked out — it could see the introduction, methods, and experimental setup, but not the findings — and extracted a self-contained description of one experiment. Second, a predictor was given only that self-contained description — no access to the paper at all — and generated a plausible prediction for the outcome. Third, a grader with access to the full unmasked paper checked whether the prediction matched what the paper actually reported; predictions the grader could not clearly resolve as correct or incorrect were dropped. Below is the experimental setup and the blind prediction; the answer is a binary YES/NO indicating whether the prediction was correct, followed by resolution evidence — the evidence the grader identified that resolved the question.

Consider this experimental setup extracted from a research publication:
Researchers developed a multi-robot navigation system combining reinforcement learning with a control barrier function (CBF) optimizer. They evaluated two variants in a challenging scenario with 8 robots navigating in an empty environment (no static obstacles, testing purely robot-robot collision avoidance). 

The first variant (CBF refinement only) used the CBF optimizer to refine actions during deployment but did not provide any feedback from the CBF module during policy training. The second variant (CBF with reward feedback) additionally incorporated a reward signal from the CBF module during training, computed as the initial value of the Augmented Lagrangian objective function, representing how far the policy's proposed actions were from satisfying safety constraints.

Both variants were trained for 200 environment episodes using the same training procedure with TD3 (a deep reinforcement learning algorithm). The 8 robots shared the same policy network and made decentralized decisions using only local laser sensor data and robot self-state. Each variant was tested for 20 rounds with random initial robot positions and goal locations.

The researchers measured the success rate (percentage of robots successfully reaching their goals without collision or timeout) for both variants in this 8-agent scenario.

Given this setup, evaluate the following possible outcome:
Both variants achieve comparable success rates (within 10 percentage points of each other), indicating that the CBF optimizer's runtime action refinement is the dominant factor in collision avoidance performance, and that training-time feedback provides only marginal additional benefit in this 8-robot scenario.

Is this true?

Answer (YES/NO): NO